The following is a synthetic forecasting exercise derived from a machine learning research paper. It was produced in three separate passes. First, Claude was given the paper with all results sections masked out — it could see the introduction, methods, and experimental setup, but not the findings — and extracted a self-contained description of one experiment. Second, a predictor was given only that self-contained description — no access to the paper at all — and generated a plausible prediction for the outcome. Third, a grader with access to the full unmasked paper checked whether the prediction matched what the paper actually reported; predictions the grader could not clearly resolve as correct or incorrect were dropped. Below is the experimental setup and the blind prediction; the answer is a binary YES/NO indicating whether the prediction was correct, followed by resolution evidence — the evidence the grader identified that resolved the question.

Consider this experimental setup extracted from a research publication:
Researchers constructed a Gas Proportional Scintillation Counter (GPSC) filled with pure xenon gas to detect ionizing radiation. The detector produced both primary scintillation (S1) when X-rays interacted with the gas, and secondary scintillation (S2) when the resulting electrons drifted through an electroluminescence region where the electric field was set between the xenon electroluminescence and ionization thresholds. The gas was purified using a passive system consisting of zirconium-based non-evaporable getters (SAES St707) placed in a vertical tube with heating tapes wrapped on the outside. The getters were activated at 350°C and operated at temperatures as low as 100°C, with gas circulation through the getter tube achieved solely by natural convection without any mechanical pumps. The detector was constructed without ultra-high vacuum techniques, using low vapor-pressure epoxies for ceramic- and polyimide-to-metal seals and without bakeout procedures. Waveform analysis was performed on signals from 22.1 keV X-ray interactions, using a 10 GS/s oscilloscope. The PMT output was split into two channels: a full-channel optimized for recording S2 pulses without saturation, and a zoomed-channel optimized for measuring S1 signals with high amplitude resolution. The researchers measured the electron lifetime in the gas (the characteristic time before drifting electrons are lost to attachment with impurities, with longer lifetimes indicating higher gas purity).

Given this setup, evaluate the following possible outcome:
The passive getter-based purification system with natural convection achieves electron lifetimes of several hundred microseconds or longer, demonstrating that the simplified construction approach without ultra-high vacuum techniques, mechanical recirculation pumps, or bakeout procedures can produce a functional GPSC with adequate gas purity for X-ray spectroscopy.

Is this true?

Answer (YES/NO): YES